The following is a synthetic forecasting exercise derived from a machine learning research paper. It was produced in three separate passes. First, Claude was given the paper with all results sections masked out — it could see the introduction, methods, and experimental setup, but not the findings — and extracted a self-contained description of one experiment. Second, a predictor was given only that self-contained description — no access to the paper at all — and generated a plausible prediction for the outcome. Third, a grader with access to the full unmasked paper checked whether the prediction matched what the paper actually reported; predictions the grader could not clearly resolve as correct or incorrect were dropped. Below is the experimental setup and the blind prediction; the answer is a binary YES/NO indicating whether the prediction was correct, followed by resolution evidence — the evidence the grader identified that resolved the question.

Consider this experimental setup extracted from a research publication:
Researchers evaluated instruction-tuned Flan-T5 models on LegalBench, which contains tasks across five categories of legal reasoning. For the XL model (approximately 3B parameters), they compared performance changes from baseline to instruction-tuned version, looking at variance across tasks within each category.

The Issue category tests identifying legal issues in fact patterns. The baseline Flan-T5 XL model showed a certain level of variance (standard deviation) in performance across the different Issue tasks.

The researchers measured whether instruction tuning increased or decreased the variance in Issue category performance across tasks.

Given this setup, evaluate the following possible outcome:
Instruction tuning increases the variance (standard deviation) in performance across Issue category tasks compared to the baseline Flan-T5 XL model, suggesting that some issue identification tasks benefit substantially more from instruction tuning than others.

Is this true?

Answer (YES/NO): YES